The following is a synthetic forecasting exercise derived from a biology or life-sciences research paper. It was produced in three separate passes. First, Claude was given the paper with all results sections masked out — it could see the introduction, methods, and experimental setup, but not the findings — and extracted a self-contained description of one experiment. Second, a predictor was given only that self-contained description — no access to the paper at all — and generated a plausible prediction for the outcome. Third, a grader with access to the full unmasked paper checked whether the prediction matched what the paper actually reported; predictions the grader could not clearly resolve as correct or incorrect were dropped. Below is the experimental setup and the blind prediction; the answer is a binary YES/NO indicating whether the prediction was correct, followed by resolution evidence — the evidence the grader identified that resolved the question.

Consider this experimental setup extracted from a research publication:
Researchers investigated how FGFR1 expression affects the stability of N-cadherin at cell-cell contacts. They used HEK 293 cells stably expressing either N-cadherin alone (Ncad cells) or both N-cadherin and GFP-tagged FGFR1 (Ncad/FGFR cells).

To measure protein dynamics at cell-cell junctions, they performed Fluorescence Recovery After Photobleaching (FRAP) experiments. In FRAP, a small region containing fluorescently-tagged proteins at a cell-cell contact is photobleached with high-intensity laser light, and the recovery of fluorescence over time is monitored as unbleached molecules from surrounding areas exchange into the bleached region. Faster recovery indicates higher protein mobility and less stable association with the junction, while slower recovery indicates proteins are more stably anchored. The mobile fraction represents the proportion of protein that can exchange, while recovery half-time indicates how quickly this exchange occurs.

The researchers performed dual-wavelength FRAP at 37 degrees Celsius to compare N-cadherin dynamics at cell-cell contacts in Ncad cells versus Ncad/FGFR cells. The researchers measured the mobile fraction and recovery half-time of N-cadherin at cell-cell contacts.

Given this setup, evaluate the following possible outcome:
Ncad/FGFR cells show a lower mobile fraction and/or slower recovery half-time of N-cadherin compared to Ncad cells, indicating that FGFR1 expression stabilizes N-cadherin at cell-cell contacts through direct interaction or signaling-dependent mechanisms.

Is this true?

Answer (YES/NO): YES